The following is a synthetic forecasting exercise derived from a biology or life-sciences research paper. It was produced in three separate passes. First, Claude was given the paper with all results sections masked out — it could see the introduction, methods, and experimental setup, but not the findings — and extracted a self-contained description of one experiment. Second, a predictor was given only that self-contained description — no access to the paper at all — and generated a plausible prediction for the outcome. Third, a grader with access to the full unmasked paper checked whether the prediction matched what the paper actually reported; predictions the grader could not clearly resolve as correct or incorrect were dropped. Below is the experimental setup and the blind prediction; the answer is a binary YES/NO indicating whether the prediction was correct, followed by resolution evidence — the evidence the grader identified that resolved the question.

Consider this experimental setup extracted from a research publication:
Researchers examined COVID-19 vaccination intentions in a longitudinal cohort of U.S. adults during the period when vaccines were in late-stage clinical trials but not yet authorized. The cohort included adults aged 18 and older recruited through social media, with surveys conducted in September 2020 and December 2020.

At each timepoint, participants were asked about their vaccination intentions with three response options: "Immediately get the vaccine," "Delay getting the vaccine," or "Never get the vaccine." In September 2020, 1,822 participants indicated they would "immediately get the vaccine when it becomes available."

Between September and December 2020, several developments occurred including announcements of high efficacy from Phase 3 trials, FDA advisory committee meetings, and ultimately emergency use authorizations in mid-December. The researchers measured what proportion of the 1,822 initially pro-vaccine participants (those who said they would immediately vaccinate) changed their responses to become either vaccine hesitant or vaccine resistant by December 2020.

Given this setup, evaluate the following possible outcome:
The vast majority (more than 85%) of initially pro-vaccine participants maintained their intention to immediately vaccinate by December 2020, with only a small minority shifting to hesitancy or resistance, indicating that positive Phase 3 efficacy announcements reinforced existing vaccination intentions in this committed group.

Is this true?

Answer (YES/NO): YES